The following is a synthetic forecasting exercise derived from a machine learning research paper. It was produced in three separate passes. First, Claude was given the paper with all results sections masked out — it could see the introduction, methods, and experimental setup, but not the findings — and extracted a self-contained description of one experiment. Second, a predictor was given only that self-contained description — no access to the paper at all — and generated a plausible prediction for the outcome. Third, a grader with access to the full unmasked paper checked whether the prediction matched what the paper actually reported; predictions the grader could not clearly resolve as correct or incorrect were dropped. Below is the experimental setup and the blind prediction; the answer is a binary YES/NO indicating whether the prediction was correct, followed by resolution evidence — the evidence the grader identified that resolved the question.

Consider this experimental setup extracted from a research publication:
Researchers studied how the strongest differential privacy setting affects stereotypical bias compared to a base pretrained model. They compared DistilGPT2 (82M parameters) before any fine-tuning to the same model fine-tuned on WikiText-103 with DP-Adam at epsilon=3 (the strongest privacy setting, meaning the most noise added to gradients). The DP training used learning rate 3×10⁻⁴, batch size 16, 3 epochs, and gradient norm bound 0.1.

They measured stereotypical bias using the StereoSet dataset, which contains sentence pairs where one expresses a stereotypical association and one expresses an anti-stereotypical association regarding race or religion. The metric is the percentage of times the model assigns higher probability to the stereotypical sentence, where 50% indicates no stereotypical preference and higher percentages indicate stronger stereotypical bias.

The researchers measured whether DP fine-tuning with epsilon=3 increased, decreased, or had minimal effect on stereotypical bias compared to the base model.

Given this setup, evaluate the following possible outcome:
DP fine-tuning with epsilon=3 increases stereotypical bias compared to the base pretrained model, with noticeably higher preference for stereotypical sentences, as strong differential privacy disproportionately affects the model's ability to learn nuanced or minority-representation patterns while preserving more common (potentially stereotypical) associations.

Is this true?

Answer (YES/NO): NO